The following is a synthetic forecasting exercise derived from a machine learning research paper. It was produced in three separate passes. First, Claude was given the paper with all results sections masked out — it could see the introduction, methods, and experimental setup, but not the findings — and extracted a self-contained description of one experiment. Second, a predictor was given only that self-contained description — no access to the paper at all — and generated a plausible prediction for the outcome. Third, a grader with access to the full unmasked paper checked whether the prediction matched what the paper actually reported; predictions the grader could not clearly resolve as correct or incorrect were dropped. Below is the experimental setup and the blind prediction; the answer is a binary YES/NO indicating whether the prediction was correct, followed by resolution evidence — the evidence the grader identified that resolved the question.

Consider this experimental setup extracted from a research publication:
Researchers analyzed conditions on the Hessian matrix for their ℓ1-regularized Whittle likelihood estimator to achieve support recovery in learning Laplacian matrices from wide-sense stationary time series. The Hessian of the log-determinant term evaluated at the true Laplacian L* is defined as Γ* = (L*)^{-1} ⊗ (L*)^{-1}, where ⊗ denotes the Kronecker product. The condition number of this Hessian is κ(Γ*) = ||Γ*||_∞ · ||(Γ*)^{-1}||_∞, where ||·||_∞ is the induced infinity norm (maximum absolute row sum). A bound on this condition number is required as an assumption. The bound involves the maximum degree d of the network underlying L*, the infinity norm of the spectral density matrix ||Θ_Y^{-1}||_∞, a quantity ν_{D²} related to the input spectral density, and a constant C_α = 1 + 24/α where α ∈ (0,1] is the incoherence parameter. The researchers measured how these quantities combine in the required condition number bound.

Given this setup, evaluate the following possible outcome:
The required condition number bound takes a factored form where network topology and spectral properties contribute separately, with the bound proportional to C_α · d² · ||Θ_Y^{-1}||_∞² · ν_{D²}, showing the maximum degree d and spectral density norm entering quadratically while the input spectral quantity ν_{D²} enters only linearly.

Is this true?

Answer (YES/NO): NO